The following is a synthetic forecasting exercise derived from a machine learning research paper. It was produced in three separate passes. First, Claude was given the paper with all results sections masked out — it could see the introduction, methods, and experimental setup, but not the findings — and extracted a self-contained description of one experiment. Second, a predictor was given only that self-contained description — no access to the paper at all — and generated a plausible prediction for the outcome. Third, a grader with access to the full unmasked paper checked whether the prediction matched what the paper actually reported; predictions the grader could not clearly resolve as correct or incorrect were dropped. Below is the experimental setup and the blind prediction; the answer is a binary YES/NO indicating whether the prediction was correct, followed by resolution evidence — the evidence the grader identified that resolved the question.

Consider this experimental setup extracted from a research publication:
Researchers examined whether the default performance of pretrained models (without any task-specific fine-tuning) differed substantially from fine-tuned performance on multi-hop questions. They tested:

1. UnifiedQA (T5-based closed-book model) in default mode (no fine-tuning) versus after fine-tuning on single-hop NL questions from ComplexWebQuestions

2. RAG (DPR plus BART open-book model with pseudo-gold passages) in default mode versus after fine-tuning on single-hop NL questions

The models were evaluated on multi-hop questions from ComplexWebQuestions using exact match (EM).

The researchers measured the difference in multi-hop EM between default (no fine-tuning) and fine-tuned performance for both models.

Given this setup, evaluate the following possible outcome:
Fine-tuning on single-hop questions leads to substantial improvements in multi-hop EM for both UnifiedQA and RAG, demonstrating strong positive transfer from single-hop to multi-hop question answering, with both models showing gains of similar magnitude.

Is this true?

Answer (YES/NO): NO